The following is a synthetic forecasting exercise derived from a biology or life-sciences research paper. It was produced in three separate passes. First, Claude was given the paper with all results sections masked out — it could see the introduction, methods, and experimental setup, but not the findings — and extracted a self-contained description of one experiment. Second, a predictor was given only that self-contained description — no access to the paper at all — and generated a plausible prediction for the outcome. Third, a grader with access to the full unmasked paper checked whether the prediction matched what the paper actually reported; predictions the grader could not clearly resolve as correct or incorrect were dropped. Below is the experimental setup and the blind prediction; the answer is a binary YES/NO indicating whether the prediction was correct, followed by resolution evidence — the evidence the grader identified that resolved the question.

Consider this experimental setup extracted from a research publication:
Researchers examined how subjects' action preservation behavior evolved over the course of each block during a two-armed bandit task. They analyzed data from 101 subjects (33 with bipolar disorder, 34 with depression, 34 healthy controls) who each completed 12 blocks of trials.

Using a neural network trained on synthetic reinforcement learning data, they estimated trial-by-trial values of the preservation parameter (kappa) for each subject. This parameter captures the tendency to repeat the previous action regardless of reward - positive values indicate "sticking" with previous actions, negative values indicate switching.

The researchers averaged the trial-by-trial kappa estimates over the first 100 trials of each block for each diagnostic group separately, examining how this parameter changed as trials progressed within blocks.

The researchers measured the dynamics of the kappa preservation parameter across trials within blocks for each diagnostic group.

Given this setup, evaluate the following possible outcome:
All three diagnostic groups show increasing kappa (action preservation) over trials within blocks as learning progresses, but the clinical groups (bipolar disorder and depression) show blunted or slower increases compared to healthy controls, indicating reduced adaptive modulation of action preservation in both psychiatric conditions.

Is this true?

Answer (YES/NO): NO